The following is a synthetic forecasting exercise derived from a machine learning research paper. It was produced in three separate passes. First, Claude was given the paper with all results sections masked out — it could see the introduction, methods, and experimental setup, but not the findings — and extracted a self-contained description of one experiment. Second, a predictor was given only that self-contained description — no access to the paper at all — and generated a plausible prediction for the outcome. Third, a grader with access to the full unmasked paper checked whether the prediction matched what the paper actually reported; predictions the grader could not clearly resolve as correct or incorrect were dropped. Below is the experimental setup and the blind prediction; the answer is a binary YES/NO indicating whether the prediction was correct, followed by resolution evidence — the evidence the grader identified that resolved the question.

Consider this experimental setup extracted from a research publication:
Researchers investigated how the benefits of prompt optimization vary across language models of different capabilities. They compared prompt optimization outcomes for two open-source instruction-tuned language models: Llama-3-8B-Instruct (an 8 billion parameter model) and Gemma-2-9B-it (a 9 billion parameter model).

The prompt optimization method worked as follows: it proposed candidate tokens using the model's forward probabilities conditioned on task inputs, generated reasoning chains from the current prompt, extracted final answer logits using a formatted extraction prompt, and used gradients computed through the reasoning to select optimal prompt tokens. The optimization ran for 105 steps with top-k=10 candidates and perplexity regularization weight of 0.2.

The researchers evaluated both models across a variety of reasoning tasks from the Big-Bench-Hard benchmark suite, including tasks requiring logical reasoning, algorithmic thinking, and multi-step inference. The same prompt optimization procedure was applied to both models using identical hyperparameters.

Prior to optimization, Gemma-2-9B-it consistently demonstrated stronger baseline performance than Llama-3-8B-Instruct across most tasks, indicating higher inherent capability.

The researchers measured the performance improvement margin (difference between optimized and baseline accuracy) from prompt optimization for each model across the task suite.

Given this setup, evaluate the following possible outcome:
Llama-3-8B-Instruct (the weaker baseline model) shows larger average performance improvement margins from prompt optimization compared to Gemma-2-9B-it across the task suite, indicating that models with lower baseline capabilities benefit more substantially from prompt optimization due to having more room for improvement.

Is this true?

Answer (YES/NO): YES